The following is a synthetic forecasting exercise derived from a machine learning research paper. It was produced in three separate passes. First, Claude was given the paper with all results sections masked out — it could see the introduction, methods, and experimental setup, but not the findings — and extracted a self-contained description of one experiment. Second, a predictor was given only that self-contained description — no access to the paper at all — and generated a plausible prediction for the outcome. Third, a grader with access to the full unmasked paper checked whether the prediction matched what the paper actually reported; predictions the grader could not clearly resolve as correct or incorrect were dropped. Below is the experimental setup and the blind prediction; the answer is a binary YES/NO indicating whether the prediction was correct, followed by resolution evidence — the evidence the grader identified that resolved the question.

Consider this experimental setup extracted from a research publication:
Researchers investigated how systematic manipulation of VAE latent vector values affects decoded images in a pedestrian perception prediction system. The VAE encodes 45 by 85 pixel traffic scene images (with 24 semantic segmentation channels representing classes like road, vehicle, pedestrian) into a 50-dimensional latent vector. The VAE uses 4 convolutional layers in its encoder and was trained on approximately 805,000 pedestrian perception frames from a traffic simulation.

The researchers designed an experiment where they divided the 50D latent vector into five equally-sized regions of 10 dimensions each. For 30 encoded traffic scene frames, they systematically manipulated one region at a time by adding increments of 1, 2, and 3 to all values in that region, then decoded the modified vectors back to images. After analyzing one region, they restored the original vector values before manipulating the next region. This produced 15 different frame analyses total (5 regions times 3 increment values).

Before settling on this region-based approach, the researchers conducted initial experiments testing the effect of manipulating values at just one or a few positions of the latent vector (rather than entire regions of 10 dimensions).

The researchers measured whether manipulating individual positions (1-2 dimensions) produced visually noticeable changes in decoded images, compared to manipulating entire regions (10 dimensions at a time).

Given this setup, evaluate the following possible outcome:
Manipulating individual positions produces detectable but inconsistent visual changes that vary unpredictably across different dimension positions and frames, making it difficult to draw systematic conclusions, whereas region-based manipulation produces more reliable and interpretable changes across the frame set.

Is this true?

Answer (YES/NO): NO